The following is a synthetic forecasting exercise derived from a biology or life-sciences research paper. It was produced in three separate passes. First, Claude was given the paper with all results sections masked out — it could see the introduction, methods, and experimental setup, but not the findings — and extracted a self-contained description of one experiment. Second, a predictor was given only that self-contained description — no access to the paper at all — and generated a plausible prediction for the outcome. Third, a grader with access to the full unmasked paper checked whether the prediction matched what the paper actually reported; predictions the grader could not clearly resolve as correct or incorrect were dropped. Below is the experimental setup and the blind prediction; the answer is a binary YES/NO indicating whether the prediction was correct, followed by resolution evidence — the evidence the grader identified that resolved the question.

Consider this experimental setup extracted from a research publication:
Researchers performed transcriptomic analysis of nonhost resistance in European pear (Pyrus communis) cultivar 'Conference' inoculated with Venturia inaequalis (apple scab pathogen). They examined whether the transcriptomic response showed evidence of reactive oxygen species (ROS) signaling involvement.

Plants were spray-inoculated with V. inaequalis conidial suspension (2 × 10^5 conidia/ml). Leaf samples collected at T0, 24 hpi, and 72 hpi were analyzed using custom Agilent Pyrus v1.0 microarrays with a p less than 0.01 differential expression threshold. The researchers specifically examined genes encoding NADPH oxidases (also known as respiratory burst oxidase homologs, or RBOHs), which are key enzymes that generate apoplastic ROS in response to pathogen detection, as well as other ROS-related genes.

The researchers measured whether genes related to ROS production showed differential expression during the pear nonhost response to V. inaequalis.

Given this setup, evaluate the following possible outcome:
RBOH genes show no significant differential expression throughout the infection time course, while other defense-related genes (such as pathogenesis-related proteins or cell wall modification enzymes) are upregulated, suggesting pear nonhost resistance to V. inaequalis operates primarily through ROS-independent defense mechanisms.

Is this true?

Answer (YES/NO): NO